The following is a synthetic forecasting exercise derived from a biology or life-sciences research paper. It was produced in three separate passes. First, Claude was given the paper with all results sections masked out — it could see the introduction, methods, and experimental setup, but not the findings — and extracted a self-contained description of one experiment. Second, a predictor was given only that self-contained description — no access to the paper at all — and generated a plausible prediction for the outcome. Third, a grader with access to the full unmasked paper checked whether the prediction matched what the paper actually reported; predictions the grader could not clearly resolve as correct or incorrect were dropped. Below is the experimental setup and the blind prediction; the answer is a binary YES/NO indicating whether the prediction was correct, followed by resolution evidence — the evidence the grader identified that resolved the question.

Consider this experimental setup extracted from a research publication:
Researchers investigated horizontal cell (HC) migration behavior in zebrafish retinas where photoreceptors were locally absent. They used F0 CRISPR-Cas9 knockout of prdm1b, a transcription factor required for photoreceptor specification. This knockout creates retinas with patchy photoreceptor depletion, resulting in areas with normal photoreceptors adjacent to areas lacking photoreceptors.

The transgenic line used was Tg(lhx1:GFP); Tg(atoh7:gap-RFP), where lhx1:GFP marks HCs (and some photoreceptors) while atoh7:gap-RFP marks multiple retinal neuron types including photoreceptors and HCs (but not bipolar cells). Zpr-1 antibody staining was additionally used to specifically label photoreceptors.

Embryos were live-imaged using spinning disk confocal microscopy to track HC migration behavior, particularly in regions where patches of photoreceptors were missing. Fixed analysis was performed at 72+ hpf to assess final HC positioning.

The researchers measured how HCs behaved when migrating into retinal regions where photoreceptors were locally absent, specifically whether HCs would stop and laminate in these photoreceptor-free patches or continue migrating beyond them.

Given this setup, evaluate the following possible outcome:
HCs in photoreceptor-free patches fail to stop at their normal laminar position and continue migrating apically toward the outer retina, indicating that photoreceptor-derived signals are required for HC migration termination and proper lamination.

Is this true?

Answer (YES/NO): NO